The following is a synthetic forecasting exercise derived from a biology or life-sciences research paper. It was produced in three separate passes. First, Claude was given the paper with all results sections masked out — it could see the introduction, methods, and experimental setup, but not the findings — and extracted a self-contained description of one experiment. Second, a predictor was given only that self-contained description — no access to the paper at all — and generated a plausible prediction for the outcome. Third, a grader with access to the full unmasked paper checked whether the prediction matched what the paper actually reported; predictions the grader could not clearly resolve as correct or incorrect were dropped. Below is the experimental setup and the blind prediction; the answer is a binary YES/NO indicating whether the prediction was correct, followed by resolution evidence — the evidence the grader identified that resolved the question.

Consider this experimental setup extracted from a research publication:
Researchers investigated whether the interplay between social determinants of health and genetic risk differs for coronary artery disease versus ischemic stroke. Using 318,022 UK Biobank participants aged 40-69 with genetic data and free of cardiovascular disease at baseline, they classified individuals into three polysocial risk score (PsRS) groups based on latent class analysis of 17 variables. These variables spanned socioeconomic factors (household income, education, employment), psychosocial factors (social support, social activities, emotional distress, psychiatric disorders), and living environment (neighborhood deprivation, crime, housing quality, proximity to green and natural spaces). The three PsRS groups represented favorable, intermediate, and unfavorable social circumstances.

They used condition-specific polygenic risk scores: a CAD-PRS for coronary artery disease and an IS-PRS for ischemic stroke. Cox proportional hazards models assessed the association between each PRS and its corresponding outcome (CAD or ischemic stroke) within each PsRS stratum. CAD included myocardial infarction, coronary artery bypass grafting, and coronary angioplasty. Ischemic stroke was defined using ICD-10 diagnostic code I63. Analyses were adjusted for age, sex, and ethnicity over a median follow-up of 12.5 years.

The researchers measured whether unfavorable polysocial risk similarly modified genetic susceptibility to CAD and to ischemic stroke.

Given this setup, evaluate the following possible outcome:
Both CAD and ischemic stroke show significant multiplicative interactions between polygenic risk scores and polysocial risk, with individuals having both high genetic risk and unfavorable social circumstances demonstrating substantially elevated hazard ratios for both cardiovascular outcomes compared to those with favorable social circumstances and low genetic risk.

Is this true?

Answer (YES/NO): NO